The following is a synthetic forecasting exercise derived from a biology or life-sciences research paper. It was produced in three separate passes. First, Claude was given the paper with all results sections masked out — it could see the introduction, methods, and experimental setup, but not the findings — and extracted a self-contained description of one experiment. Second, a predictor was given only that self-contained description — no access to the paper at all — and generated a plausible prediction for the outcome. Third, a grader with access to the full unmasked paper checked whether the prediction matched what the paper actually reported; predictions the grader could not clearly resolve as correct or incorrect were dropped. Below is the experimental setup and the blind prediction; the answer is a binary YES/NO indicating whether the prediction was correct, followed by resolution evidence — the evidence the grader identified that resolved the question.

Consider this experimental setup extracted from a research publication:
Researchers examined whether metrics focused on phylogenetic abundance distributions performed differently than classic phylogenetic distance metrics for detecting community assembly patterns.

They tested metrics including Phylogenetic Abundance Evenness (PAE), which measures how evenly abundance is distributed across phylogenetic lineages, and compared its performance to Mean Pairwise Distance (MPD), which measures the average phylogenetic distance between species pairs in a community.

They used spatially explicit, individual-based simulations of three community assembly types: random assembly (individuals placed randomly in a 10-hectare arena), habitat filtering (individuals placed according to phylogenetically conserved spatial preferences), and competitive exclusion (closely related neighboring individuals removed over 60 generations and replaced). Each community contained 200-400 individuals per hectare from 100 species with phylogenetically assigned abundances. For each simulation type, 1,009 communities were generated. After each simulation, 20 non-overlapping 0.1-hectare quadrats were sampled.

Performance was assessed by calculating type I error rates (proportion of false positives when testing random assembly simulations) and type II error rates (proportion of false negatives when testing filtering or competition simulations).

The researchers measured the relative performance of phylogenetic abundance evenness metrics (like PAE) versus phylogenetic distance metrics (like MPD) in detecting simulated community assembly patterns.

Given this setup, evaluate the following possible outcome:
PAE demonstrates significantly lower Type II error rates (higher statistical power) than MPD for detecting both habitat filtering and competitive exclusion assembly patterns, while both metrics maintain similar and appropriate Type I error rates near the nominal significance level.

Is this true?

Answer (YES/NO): NO